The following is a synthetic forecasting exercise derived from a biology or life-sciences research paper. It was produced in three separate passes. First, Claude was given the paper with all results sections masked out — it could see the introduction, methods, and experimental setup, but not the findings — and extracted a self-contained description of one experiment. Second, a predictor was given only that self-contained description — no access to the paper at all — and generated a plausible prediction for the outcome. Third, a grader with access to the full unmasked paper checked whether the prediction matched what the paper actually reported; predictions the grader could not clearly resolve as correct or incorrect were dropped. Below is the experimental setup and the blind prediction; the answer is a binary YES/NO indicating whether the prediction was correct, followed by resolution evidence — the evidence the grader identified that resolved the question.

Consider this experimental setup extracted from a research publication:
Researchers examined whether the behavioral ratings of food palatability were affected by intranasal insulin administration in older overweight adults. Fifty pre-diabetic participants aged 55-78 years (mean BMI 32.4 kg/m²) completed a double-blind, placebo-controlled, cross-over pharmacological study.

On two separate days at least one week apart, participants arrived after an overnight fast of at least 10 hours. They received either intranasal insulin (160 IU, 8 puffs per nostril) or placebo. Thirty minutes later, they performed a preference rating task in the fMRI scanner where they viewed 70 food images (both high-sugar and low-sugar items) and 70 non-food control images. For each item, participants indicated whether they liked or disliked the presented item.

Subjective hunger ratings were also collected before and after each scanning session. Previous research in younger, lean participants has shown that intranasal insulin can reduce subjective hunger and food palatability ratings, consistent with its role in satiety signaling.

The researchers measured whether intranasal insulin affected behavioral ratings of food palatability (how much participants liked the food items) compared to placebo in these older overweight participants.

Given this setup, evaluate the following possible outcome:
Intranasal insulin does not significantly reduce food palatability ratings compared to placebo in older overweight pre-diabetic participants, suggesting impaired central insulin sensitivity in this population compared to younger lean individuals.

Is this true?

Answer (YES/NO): YES